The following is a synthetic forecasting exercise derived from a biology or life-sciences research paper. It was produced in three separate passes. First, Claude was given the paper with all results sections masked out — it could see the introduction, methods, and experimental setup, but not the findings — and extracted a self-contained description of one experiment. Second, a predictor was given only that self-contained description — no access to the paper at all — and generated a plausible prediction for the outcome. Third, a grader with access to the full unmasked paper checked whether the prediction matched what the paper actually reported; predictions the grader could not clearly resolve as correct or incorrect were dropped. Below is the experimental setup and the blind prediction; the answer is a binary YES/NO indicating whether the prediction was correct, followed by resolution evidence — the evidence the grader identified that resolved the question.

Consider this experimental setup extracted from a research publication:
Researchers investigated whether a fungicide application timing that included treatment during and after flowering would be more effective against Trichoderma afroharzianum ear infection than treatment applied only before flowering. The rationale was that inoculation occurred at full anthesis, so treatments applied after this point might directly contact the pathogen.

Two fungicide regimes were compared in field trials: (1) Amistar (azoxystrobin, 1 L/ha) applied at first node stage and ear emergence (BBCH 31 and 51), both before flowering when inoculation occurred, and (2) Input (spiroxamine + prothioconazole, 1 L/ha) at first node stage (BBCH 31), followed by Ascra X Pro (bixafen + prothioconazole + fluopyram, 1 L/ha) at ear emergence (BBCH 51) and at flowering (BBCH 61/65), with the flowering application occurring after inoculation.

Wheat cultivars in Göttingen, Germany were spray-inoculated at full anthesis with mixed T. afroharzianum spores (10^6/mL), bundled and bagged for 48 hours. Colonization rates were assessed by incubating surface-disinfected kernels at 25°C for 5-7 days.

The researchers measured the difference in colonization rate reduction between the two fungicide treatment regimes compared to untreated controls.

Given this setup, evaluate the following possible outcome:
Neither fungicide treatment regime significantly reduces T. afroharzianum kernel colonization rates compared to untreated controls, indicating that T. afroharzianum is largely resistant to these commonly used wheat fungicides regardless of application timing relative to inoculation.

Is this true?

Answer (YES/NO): NO